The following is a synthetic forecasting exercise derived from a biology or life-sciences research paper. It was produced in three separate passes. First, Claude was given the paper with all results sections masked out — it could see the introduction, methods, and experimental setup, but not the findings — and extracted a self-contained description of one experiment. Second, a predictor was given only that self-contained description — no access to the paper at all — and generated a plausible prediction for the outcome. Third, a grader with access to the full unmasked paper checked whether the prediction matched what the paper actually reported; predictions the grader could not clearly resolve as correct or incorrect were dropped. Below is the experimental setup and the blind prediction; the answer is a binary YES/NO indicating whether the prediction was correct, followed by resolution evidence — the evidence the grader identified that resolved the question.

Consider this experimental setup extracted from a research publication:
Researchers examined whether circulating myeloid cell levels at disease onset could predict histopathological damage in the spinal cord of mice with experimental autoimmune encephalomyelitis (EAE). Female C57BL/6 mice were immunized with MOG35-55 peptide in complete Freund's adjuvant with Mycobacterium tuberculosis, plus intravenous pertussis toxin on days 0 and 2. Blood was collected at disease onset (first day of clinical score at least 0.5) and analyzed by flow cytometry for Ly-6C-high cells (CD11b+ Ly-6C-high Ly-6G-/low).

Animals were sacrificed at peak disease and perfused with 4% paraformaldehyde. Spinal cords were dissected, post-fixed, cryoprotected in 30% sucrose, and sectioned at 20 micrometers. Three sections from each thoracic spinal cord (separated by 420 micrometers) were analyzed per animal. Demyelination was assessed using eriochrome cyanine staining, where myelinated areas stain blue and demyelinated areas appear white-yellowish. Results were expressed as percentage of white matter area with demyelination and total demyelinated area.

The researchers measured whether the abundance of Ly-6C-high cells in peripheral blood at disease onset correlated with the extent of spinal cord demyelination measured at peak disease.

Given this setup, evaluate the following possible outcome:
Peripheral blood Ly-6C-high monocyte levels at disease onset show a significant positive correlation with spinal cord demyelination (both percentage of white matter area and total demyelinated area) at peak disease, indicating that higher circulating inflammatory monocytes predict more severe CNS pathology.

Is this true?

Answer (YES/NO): NO